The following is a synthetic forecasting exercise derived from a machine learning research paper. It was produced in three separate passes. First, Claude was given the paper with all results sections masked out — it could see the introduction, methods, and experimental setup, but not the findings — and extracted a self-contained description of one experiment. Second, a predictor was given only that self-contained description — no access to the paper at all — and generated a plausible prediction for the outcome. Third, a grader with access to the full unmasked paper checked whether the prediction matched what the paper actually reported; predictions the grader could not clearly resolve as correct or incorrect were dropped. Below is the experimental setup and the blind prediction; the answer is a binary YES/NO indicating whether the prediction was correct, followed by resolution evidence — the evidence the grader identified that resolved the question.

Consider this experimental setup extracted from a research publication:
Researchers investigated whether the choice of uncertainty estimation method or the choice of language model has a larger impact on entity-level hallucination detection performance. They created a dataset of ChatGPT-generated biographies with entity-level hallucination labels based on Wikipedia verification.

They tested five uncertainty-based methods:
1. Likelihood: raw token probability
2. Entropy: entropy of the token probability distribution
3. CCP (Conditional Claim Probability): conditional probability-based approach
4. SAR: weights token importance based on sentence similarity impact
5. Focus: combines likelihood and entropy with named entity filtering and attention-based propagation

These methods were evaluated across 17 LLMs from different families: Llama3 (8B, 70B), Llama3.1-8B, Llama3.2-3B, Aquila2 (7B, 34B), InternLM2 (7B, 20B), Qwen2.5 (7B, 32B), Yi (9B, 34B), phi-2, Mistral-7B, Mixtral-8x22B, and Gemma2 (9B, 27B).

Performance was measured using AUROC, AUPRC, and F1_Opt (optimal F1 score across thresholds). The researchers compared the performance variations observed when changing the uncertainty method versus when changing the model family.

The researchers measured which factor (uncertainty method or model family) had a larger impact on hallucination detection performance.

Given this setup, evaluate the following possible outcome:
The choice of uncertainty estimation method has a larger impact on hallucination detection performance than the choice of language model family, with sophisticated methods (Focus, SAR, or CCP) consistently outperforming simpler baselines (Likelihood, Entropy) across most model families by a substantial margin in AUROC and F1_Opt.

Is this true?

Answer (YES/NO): NO